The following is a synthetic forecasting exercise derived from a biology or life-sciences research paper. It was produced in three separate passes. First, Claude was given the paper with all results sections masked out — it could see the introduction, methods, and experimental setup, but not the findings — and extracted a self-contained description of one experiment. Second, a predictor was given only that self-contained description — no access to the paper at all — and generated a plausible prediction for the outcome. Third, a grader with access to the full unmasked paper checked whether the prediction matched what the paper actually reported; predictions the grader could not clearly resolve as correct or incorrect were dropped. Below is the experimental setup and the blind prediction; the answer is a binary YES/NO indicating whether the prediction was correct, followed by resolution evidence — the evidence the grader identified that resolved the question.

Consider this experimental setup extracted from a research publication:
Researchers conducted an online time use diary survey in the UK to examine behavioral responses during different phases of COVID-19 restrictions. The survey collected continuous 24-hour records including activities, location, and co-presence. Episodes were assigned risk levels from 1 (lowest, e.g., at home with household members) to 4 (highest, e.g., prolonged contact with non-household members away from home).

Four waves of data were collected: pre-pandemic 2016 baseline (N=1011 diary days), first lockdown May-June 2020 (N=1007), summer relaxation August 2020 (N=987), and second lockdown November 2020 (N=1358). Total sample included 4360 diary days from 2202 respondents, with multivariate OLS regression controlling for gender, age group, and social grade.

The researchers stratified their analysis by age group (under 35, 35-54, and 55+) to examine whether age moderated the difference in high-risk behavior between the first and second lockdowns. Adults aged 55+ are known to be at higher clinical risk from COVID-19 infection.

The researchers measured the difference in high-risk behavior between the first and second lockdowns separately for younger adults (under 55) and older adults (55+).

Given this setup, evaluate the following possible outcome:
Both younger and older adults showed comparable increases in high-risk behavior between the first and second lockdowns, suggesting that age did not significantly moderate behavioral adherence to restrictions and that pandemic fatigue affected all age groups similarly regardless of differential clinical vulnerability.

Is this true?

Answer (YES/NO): NO